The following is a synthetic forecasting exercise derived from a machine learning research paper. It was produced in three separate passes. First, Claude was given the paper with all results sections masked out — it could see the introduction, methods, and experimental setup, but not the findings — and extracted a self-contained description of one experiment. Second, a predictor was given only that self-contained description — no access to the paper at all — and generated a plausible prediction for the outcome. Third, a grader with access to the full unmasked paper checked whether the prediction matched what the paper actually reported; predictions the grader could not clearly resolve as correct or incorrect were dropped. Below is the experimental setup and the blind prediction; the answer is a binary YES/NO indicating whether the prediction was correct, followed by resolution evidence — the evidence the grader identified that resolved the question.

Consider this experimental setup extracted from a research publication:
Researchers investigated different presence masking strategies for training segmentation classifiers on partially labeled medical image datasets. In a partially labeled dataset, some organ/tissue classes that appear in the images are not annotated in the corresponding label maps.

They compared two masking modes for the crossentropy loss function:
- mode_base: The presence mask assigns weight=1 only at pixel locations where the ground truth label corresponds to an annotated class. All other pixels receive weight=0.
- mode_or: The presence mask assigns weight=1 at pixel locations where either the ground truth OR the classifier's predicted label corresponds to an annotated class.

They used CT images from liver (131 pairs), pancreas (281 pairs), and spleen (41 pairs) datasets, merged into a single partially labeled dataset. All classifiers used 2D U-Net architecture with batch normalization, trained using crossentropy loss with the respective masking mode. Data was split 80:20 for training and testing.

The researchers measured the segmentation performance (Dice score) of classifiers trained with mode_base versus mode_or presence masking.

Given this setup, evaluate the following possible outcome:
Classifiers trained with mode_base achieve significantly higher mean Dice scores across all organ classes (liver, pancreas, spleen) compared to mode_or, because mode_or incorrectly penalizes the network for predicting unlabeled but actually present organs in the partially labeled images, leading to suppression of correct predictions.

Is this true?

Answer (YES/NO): NO